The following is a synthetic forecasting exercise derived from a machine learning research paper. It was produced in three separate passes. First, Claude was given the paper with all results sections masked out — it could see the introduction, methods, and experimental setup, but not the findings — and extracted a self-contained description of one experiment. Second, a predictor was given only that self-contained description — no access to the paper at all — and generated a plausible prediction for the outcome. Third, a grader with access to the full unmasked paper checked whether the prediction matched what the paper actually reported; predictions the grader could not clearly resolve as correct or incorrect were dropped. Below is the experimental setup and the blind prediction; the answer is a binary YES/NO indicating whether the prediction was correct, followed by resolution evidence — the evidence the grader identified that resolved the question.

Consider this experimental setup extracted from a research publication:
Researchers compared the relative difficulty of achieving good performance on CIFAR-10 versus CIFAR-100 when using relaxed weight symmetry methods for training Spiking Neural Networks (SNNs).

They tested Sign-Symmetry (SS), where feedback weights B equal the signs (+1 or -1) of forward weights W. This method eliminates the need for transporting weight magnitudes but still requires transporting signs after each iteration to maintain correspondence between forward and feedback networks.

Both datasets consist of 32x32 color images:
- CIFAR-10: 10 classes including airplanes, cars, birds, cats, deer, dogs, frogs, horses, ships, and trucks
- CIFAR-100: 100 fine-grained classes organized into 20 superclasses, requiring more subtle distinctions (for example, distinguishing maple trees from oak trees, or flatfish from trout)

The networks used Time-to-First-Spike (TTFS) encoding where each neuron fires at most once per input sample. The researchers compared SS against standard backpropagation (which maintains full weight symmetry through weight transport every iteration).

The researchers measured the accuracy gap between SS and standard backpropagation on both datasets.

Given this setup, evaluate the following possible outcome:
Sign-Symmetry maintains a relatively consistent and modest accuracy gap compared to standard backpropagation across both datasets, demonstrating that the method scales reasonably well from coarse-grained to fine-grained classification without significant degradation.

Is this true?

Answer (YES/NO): NO